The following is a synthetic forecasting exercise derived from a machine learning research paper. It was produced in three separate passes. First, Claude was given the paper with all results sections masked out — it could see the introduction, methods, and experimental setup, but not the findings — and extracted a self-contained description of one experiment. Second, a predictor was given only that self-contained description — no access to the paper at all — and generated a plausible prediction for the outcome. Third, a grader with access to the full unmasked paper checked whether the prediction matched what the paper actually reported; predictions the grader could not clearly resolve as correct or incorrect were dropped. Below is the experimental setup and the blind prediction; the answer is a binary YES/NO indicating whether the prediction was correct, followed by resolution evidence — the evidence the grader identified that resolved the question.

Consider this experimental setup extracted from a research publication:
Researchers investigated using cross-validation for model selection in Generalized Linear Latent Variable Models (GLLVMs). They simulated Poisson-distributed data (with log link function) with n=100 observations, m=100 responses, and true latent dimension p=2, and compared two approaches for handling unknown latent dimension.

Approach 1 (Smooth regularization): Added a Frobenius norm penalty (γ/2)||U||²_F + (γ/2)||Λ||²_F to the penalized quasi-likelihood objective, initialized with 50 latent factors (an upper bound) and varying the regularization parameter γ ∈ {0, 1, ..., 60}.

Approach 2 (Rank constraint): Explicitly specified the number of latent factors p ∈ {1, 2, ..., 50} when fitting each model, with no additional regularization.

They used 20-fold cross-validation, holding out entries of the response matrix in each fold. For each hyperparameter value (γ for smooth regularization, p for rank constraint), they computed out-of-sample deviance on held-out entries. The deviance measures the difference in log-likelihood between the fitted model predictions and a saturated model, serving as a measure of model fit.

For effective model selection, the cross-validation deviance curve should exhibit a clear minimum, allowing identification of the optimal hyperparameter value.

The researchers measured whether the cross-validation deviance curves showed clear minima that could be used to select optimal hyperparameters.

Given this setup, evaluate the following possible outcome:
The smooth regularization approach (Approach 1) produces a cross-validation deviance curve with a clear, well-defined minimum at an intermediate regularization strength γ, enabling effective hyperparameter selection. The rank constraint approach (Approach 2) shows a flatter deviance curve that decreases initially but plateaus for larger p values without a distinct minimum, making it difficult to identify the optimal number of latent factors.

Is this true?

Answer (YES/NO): NO